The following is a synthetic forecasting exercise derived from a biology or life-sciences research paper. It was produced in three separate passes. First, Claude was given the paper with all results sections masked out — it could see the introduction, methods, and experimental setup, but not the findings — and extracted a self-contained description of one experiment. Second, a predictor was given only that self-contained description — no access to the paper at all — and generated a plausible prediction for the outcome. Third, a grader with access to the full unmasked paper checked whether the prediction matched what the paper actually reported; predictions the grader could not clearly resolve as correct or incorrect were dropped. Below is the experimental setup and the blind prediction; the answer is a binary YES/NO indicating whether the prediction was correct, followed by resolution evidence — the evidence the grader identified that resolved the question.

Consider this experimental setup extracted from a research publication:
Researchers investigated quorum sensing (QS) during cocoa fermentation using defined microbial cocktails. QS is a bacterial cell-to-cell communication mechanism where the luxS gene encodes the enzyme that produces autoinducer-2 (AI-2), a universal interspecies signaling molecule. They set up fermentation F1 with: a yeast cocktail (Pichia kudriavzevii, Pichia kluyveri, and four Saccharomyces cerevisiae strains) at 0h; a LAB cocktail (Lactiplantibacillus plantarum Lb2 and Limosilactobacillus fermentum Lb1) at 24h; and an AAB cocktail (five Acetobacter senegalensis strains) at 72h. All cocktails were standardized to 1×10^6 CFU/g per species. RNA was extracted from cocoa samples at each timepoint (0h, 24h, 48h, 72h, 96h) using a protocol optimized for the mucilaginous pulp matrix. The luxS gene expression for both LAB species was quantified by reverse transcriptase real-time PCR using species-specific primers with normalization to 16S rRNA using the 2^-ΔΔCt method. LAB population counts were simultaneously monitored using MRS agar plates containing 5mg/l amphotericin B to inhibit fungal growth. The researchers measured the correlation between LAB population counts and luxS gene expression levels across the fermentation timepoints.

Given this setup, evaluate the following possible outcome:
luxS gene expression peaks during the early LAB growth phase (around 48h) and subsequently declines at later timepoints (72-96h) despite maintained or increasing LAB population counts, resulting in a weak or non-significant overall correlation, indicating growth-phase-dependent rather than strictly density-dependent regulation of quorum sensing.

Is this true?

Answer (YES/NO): NO